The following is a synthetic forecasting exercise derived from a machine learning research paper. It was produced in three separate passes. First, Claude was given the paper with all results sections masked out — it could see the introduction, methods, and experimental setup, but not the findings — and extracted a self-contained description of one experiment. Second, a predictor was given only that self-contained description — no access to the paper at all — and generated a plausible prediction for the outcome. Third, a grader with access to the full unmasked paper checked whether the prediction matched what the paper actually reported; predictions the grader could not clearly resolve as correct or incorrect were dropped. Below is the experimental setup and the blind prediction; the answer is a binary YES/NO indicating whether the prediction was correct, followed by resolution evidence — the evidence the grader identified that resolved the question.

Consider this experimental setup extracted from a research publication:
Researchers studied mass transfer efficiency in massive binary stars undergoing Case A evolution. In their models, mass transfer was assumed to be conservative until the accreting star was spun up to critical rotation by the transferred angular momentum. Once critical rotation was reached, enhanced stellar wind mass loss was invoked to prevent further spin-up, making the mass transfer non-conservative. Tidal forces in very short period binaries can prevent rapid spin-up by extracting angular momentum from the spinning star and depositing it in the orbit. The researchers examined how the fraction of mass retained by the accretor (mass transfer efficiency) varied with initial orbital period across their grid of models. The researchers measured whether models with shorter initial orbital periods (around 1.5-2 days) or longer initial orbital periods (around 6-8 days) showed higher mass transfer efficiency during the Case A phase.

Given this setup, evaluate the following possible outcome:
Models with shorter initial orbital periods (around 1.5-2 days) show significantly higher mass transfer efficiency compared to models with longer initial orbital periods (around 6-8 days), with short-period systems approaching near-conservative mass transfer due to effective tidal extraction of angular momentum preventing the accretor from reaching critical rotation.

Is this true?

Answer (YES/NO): YES